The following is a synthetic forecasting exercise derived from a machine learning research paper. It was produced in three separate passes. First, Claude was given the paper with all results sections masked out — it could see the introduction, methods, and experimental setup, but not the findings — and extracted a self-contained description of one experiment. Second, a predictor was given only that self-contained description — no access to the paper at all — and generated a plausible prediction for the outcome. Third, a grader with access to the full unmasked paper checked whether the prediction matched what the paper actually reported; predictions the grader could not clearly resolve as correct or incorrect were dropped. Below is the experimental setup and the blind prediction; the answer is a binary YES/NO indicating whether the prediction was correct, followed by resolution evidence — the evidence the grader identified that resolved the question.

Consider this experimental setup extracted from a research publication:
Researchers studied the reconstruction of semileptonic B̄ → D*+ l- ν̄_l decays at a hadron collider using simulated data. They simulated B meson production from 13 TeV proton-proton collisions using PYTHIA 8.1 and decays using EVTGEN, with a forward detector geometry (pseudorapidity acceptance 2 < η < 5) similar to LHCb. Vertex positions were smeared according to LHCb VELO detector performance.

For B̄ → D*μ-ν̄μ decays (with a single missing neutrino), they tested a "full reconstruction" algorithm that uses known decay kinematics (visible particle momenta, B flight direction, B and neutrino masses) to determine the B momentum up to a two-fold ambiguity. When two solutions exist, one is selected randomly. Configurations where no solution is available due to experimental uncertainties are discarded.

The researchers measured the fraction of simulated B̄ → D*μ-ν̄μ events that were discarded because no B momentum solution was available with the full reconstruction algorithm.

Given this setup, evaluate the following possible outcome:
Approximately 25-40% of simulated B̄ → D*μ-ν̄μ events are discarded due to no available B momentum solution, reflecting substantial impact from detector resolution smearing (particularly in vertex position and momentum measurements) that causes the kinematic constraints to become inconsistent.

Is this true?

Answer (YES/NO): YES